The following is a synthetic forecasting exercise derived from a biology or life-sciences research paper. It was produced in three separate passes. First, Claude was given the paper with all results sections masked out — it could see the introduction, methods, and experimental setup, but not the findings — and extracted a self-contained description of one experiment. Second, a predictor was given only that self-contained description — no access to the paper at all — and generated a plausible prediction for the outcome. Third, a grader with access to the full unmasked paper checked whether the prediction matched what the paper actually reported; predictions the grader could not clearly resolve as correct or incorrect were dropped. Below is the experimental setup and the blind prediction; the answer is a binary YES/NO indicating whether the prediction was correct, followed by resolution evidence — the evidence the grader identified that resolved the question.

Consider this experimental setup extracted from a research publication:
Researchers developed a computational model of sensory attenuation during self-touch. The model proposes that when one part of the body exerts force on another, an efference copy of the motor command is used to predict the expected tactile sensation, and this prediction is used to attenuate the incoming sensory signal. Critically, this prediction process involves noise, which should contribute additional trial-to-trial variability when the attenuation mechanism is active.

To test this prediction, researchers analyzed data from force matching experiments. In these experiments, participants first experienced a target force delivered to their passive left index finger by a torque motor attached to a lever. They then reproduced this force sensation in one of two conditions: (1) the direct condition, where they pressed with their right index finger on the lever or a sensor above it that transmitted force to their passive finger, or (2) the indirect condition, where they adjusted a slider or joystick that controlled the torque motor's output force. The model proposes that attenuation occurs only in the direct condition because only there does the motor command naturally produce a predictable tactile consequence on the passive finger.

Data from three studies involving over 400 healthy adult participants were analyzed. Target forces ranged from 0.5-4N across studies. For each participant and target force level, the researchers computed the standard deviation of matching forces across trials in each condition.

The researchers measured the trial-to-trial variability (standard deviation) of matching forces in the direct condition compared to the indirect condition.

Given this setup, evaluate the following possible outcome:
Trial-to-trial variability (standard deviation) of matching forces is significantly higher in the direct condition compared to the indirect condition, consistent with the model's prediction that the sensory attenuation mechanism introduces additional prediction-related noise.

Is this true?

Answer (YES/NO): YES